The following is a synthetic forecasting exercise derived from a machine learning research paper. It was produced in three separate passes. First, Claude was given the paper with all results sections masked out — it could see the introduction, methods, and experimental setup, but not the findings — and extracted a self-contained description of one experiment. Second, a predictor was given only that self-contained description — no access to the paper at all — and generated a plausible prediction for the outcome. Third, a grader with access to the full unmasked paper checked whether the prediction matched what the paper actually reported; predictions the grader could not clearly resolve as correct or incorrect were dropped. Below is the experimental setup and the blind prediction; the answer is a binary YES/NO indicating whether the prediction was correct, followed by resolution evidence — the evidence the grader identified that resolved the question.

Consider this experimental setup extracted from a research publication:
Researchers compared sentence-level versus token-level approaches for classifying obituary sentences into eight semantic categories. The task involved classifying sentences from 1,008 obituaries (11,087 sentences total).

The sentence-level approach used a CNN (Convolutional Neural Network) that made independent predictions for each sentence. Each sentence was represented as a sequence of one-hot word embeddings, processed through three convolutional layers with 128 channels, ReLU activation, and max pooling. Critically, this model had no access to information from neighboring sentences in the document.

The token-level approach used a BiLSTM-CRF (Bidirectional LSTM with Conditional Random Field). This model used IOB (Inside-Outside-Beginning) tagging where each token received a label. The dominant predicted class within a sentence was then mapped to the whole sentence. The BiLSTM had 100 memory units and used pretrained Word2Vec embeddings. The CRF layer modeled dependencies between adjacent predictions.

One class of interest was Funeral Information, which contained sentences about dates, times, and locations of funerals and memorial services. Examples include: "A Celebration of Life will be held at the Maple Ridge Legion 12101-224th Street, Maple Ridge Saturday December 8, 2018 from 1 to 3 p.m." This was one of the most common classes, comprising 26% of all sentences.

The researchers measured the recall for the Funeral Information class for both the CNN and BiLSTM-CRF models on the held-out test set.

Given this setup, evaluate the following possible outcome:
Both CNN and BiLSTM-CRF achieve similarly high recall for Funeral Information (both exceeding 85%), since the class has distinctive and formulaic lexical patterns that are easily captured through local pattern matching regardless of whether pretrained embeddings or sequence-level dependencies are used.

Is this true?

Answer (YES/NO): YES